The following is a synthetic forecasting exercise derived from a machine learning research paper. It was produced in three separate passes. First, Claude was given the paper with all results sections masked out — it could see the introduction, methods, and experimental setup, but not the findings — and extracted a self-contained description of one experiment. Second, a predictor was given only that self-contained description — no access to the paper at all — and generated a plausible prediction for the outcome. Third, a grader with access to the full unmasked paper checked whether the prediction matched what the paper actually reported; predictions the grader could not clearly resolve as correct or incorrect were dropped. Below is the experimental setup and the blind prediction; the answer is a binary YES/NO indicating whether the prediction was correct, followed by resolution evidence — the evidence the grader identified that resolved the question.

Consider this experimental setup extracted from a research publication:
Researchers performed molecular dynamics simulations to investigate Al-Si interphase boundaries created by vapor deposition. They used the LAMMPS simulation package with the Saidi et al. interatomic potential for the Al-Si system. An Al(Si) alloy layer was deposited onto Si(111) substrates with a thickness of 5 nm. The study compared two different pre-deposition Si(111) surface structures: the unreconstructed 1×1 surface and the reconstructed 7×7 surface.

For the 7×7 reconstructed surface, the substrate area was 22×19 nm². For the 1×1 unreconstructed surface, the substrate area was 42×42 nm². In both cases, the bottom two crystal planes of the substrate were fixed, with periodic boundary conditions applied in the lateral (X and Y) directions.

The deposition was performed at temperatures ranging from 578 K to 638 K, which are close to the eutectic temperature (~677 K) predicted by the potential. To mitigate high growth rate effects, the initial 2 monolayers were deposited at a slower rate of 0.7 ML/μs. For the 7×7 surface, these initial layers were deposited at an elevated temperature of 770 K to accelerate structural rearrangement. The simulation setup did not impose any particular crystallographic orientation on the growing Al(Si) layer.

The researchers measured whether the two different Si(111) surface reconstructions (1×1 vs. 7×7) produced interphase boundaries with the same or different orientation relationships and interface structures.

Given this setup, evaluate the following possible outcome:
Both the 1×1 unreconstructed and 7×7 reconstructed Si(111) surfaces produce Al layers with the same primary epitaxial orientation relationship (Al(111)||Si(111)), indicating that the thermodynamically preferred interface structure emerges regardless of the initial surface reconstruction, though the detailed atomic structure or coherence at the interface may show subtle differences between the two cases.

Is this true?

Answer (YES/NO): NO